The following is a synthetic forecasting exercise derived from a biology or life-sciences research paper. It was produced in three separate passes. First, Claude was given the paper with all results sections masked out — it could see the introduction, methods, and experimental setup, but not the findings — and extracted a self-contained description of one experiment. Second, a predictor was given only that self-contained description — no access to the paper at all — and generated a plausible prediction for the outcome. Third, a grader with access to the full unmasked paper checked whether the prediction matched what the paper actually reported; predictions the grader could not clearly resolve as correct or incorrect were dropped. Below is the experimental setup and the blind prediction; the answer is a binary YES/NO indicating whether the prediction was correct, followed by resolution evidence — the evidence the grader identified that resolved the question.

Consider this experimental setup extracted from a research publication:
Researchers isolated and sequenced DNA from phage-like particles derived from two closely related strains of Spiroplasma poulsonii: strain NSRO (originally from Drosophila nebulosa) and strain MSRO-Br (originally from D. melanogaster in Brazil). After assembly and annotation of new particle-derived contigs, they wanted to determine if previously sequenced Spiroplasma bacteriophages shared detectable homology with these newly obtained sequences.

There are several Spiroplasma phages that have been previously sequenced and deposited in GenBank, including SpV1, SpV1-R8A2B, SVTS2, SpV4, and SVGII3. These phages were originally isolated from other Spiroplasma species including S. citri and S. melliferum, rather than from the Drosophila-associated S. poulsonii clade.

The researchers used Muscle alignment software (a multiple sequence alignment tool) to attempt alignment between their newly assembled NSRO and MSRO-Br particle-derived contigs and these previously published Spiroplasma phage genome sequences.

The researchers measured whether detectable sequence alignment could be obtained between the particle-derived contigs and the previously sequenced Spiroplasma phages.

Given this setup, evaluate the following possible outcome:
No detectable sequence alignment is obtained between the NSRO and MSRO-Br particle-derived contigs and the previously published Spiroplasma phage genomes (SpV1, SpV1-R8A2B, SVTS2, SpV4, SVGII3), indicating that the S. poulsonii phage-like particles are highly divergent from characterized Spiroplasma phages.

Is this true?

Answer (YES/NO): YES